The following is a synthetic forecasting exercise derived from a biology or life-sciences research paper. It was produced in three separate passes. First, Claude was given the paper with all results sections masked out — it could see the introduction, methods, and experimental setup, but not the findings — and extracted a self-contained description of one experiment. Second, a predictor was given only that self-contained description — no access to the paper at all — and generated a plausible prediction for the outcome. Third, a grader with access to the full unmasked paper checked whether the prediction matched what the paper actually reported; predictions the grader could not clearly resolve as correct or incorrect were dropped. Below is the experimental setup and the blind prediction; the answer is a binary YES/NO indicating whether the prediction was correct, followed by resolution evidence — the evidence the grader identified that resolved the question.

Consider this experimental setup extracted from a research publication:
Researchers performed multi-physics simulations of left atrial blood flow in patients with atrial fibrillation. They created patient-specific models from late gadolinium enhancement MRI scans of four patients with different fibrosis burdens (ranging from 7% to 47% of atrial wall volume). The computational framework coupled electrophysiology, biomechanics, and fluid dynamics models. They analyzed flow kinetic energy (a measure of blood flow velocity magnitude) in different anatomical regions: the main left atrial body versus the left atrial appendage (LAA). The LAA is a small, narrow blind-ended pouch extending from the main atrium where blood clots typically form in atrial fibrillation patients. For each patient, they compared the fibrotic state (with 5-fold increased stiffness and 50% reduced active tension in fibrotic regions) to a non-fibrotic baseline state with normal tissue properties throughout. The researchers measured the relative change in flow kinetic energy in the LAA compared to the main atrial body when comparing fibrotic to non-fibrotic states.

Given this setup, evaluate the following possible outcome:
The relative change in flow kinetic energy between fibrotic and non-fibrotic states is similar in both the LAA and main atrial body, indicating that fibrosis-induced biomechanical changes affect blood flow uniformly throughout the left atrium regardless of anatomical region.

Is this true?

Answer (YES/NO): NO